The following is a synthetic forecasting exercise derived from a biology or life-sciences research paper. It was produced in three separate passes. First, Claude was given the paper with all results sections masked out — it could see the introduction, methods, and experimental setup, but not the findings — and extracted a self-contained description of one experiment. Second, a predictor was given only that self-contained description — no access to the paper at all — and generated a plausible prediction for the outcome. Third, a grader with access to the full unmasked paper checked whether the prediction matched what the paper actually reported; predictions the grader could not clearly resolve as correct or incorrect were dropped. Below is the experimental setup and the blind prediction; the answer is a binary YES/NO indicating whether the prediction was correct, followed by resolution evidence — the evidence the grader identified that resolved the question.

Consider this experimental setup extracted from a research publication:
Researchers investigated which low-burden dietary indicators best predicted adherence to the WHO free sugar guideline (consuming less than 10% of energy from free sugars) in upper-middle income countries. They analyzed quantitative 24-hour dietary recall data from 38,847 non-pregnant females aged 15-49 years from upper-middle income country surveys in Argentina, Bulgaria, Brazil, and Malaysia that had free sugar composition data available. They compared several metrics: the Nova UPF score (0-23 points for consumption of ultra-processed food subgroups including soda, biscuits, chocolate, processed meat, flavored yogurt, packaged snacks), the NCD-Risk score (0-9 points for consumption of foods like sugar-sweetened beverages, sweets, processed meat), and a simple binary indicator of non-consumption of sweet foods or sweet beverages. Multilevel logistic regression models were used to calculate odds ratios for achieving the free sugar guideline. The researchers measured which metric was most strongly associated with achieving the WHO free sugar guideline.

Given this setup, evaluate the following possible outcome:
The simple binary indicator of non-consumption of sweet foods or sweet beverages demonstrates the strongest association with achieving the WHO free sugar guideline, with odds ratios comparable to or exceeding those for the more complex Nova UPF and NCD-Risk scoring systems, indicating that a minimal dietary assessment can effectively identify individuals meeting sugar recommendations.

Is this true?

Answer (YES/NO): YES